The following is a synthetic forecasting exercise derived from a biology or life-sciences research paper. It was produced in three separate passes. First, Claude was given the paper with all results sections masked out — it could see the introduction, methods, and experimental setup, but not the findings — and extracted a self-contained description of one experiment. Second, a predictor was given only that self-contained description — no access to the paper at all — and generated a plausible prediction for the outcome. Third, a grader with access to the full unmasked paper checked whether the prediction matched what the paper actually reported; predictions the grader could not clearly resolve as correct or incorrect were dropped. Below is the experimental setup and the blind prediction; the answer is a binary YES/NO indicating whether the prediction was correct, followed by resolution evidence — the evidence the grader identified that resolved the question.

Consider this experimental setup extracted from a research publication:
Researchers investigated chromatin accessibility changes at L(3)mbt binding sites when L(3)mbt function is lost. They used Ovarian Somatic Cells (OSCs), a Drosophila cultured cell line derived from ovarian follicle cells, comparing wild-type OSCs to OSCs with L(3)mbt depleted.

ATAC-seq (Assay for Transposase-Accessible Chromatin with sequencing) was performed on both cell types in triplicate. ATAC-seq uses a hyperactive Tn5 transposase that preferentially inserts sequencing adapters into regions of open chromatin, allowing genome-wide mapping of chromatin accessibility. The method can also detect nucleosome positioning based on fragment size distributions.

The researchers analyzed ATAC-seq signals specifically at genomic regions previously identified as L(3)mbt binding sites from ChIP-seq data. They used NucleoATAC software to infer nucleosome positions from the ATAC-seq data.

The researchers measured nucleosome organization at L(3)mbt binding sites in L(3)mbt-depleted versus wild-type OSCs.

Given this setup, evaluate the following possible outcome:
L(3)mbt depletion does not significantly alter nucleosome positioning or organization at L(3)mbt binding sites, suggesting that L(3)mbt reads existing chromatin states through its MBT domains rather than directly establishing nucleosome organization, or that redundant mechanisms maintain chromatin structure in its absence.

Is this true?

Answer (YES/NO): YES